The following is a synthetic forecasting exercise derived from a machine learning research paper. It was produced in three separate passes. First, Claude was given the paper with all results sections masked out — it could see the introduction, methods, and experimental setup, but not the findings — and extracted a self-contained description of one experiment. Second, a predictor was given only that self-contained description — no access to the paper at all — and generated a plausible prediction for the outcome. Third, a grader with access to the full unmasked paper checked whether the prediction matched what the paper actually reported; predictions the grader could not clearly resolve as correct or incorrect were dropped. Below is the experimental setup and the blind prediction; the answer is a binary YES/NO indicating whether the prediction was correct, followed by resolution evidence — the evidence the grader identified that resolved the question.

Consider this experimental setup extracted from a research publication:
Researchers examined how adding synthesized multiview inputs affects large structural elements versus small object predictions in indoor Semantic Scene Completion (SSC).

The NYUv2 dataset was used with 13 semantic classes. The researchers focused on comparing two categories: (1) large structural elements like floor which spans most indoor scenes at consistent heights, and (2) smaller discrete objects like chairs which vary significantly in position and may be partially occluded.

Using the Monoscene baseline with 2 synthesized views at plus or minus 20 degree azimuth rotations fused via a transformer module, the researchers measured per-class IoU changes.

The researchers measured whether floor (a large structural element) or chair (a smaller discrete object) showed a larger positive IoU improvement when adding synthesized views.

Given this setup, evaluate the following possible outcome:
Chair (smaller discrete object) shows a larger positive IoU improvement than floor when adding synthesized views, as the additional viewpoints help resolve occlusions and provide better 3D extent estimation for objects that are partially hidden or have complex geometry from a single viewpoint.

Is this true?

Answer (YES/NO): YES